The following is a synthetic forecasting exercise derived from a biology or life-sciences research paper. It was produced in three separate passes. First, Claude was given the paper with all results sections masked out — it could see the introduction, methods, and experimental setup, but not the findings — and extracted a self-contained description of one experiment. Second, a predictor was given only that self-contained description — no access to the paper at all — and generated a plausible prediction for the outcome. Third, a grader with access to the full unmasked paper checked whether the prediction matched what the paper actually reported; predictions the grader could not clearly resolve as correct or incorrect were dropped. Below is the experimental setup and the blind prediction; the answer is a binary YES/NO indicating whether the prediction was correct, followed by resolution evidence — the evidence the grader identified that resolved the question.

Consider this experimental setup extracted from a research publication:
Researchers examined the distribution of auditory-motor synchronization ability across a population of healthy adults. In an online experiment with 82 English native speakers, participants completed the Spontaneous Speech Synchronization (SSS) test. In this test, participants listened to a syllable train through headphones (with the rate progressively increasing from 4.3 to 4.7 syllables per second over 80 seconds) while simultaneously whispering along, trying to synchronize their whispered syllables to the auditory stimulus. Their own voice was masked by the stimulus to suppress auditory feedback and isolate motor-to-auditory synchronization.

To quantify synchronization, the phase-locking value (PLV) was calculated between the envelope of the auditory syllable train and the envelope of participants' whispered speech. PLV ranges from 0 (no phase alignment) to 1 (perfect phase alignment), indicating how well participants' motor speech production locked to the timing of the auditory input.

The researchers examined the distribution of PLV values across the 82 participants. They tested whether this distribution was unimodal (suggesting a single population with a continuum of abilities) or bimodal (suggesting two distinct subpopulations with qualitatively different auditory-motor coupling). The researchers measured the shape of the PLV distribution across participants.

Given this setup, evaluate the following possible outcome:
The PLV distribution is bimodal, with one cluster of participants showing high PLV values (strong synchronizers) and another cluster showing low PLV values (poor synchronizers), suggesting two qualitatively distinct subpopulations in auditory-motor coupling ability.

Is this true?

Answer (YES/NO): YES